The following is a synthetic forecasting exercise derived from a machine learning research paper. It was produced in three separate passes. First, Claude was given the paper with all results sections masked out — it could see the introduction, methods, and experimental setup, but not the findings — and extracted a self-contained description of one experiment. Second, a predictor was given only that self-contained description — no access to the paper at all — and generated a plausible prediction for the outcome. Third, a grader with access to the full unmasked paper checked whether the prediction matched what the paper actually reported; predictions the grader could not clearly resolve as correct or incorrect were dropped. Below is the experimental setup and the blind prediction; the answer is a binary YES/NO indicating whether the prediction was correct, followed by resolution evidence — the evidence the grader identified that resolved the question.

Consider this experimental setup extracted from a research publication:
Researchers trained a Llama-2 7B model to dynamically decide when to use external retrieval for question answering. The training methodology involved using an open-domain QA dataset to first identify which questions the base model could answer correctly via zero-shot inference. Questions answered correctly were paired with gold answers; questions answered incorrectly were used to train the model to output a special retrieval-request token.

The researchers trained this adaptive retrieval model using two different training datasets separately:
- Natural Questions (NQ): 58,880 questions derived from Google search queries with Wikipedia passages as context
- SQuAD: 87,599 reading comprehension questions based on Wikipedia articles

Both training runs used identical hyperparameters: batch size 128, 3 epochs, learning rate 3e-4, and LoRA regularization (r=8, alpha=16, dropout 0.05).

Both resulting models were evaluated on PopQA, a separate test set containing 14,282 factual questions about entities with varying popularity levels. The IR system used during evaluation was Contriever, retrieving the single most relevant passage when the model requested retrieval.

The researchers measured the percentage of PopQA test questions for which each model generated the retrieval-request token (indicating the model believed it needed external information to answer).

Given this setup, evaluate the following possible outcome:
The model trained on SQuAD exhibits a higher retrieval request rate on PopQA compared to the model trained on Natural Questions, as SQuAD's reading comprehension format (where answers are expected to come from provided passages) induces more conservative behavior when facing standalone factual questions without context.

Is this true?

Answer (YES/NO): YES